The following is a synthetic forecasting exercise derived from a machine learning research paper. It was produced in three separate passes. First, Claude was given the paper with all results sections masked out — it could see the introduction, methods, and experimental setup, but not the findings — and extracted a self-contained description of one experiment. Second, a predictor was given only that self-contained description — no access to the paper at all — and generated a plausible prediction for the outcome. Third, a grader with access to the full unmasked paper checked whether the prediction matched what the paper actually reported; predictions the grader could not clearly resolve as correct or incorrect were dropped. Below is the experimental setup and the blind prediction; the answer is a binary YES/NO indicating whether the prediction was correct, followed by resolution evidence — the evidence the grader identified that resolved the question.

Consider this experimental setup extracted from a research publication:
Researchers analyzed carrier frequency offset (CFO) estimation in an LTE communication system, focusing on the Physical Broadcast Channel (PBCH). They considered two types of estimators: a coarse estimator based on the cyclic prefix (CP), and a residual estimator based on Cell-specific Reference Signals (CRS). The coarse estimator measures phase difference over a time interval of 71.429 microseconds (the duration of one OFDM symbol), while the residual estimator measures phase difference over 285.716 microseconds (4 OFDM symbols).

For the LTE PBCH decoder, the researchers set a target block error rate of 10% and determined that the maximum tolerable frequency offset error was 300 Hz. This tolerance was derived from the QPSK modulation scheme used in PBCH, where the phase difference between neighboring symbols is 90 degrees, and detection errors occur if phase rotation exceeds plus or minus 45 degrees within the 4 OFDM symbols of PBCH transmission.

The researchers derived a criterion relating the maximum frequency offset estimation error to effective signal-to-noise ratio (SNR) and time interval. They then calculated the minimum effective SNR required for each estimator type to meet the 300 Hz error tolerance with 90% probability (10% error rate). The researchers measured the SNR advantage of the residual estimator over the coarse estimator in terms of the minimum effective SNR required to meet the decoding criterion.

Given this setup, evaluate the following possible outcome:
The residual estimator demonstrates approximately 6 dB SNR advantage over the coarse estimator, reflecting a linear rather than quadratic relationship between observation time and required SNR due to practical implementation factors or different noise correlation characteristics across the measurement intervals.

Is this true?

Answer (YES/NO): NO